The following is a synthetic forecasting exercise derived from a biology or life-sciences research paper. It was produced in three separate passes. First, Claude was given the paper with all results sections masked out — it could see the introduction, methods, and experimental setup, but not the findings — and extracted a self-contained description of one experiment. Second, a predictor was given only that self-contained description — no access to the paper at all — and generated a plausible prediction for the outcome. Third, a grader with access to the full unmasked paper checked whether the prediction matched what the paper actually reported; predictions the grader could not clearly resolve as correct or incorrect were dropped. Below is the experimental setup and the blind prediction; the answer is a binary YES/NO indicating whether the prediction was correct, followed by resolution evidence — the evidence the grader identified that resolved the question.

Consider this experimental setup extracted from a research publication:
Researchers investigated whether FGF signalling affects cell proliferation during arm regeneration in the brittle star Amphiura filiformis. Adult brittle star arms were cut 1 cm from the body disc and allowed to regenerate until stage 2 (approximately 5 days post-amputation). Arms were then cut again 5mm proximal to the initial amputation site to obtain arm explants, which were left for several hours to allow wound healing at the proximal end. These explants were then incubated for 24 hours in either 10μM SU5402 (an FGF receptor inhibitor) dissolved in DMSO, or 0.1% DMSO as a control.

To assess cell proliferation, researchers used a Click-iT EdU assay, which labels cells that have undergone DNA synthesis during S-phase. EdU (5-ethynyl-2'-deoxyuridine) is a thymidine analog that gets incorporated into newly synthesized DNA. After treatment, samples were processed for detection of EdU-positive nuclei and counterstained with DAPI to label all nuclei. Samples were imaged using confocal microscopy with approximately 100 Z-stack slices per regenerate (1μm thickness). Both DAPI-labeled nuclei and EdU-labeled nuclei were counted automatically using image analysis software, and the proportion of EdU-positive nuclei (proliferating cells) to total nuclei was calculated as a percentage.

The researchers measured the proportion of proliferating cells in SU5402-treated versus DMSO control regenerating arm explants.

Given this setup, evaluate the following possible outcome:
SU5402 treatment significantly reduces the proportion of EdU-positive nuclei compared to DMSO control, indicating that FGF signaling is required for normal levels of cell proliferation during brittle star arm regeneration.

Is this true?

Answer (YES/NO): NO